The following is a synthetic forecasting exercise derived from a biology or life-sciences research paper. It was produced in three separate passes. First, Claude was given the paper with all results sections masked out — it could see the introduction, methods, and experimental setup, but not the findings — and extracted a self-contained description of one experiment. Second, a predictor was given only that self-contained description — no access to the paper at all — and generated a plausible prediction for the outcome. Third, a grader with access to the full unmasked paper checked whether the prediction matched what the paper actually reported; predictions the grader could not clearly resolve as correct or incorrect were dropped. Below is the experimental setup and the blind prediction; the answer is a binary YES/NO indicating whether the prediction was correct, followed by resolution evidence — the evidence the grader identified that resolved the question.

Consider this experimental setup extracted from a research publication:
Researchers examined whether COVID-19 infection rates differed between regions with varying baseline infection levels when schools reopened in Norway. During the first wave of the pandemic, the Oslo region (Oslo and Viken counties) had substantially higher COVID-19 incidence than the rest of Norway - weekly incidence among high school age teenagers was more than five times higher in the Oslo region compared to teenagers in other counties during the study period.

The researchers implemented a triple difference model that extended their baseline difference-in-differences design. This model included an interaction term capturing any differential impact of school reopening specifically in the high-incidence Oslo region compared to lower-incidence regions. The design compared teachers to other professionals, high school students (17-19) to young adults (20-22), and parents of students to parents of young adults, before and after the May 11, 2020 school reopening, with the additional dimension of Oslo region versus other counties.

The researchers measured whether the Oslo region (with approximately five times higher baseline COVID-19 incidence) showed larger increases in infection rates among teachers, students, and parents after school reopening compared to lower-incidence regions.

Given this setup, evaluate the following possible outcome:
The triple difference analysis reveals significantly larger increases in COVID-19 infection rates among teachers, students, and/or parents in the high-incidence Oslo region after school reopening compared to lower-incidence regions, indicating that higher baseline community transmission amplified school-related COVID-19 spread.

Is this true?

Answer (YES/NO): NO